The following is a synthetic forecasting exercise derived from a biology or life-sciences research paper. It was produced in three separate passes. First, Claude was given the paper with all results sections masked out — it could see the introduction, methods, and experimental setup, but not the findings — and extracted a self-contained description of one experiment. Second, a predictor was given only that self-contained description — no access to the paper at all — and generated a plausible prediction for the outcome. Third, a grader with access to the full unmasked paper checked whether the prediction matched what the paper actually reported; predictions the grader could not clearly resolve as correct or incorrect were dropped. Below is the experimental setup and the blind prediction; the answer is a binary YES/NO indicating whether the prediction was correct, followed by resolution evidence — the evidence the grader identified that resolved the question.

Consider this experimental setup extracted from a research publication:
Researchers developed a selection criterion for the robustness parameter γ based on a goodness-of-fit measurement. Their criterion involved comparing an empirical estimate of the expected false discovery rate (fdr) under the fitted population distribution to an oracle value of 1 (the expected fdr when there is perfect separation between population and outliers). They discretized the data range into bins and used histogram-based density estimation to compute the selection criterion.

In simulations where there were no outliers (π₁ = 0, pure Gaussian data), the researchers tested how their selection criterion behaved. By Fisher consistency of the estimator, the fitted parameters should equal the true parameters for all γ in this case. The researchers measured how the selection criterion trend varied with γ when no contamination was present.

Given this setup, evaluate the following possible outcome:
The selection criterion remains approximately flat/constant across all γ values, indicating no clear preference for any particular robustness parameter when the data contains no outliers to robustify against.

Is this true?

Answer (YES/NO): NO